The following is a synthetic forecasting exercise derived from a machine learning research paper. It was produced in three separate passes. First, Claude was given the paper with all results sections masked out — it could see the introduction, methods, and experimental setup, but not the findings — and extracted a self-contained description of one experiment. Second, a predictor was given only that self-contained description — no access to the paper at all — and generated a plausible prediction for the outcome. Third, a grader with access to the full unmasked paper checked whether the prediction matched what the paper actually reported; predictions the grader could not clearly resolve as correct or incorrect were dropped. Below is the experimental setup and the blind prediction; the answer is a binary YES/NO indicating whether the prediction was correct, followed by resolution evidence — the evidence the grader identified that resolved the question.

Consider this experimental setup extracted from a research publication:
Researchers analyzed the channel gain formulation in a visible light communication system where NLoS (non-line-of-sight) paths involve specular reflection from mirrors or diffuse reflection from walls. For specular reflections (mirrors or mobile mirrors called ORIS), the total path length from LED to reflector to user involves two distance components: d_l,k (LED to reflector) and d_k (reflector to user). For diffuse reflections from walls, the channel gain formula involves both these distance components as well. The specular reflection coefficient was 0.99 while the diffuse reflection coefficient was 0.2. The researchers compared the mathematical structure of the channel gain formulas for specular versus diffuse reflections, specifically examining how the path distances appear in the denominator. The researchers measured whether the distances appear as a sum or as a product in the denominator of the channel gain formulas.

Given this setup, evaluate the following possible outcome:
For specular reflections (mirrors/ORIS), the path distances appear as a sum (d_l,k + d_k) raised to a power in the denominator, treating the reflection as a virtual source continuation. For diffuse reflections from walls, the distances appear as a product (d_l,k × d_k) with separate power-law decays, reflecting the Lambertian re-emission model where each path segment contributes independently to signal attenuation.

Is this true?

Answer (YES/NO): YES